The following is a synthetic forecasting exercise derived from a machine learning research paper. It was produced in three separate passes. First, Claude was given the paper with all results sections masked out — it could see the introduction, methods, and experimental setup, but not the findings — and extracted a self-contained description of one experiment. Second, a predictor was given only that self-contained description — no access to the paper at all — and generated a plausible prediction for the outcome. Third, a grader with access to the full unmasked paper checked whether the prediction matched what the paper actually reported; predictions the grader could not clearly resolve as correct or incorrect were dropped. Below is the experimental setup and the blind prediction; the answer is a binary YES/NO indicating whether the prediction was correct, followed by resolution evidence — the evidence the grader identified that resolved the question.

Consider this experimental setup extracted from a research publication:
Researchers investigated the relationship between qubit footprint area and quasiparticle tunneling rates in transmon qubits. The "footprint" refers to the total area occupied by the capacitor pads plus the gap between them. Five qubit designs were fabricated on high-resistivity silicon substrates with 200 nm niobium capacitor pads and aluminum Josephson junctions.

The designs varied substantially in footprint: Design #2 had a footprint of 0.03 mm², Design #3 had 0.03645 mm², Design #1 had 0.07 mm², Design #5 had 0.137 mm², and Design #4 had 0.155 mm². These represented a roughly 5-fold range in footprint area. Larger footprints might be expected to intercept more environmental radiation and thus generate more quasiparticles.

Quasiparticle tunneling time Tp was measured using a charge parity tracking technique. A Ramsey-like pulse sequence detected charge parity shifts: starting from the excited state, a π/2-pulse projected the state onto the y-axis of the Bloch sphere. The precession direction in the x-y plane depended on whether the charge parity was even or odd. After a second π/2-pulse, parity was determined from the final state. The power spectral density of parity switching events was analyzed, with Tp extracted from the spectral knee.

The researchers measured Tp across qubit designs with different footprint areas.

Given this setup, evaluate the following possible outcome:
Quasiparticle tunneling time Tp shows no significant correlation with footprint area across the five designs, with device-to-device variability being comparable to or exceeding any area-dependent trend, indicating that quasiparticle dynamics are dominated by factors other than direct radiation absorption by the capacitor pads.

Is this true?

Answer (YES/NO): NO